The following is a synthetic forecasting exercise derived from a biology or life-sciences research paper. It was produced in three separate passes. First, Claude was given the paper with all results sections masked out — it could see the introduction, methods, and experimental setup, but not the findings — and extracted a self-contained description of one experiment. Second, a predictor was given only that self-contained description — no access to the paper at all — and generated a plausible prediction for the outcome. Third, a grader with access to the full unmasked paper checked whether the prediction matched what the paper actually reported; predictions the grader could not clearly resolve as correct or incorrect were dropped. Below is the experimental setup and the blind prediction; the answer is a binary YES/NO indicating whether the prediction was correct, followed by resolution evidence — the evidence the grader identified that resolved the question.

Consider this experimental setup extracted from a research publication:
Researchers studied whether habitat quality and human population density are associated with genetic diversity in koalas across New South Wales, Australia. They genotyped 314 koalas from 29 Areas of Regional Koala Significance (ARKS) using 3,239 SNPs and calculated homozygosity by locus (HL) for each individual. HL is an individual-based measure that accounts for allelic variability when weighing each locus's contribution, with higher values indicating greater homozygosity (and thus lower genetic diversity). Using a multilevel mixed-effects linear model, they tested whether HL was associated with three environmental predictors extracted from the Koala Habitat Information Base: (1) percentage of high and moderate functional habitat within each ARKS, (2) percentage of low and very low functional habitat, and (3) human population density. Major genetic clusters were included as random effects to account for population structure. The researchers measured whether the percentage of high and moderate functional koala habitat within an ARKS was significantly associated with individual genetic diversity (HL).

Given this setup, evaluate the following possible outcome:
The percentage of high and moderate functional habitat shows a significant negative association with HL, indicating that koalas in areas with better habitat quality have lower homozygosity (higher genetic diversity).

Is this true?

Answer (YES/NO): NO